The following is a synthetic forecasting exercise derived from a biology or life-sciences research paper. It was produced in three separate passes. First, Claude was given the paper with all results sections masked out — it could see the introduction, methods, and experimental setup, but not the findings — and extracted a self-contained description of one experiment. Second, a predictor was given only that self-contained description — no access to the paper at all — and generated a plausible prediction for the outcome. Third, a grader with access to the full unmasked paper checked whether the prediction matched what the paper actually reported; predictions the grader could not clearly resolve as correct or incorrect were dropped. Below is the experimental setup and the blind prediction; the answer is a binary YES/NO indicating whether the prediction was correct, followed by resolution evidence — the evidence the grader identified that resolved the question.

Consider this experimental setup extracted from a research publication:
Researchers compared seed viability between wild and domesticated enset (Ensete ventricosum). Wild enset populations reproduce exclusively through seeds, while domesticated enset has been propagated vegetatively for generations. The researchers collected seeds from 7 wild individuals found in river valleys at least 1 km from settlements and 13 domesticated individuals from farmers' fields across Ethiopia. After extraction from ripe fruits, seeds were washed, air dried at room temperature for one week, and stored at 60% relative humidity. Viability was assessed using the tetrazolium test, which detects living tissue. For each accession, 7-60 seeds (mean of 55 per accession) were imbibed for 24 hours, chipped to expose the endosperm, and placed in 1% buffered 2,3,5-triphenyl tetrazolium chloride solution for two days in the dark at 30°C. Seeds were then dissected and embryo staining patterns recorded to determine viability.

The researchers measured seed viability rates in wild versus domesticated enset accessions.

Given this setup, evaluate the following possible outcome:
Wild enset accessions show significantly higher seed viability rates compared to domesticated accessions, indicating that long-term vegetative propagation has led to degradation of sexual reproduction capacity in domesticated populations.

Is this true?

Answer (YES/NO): NO